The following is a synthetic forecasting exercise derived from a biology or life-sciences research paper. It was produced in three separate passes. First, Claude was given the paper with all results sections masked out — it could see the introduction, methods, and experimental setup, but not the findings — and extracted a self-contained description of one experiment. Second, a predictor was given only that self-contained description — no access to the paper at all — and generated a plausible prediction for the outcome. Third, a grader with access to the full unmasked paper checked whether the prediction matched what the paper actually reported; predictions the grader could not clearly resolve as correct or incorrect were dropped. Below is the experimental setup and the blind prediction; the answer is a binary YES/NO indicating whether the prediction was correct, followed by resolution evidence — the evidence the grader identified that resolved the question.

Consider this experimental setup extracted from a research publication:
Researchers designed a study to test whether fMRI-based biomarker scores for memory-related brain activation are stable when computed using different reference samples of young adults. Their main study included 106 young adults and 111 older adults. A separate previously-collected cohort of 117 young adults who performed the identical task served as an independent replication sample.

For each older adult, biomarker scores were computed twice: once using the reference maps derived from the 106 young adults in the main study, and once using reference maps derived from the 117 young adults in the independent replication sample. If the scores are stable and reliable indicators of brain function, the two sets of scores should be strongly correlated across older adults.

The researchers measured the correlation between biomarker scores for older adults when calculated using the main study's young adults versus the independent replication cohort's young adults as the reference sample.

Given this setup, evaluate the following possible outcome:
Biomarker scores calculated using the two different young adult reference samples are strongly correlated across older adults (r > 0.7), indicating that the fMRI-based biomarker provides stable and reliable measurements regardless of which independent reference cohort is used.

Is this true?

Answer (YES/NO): YES